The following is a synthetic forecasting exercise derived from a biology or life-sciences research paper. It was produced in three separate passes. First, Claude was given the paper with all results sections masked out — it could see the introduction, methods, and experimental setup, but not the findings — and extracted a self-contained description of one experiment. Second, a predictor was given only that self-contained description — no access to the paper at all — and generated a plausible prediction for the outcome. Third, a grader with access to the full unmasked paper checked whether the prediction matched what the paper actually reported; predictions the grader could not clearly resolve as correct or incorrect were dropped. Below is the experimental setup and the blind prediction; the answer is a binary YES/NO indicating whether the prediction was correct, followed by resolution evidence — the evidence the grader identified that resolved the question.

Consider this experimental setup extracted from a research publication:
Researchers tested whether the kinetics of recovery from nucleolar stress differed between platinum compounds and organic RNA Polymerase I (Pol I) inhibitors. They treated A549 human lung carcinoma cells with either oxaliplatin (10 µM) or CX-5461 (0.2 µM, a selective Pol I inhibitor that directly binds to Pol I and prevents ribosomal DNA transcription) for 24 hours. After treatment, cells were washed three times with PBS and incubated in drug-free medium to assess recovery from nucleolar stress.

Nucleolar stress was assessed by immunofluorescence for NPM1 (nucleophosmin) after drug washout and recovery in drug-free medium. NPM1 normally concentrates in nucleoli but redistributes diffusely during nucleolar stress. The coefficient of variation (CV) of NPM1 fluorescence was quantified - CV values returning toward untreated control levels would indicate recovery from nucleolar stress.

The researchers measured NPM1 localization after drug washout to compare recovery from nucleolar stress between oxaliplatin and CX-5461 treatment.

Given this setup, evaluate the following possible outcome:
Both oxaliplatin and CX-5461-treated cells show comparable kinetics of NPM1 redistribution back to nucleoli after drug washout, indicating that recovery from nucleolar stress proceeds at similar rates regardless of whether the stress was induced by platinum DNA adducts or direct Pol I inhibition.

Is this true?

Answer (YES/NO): NO